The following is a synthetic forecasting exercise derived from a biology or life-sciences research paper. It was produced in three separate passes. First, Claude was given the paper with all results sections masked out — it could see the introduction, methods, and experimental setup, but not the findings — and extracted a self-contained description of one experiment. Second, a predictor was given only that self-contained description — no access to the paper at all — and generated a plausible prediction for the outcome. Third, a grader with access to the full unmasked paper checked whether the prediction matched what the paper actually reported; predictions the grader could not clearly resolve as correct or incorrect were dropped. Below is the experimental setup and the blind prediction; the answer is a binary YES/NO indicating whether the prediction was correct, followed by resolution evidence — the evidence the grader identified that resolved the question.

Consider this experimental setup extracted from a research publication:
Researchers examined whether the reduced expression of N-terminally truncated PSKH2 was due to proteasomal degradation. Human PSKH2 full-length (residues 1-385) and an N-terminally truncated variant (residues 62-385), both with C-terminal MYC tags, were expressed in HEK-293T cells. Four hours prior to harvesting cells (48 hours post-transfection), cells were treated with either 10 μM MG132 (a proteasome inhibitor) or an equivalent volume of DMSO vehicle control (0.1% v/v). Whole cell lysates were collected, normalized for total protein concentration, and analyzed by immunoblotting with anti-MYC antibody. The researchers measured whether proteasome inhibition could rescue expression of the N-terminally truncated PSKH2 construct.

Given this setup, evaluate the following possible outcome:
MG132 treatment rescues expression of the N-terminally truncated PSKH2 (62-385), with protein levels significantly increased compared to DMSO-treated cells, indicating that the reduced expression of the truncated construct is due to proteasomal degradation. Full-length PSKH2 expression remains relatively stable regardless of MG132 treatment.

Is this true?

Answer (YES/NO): NO